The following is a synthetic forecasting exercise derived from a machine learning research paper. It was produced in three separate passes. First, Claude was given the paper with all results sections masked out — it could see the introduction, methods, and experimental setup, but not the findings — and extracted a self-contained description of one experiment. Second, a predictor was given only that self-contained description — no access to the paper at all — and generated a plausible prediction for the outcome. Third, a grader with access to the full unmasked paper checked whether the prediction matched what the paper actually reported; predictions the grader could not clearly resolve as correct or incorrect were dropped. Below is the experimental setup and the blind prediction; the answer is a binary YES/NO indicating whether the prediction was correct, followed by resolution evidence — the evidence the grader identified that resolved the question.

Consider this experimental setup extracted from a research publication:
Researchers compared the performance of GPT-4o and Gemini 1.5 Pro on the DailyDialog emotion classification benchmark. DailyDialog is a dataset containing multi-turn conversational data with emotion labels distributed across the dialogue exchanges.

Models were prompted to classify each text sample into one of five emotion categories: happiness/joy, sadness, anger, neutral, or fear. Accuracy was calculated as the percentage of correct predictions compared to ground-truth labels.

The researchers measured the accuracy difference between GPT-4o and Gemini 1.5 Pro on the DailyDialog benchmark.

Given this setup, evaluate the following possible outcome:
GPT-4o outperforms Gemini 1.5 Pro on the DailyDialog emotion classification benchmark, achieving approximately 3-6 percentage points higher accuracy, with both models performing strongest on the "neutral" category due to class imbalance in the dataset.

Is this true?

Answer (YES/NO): NO